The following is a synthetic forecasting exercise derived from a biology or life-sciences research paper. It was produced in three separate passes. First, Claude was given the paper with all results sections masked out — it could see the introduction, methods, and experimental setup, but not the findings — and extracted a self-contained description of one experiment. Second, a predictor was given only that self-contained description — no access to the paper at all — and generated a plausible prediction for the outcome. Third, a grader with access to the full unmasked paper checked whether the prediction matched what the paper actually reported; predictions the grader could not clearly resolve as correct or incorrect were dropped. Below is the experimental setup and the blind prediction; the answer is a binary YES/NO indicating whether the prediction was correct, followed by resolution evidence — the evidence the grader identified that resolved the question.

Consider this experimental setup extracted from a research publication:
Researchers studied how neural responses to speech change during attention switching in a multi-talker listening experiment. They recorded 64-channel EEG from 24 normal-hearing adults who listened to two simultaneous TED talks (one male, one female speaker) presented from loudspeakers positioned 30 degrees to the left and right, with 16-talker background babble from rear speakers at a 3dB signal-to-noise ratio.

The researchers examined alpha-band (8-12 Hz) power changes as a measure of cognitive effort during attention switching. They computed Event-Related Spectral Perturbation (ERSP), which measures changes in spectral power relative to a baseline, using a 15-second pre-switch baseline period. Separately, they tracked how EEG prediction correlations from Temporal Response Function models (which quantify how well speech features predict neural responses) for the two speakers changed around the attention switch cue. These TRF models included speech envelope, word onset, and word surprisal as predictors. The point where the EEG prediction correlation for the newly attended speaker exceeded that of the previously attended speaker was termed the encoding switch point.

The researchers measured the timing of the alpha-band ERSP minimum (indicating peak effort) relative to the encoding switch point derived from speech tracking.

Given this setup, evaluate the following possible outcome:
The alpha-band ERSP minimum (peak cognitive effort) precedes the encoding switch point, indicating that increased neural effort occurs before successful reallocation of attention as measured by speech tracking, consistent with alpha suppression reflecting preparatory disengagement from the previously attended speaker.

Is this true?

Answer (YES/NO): NO